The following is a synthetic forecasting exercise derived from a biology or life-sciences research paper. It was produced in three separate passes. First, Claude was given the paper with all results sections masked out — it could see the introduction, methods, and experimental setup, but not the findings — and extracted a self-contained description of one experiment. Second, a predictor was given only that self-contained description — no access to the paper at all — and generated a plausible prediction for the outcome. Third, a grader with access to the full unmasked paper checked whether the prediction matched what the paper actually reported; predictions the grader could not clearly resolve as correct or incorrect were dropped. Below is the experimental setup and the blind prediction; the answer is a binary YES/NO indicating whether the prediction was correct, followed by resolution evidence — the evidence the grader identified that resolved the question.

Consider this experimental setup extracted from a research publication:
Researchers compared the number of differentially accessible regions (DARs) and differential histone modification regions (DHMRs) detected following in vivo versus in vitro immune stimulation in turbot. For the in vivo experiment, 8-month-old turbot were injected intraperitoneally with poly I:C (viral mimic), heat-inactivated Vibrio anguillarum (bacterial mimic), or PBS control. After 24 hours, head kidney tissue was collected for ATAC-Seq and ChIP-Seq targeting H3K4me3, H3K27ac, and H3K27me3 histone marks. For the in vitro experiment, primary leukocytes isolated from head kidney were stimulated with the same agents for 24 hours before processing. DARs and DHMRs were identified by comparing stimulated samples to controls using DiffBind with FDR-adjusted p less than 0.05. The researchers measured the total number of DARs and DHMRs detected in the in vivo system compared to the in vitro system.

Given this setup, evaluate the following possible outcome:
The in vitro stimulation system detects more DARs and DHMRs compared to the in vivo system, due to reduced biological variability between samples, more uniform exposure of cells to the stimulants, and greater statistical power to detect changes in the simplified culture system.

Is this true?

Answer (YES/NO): NO